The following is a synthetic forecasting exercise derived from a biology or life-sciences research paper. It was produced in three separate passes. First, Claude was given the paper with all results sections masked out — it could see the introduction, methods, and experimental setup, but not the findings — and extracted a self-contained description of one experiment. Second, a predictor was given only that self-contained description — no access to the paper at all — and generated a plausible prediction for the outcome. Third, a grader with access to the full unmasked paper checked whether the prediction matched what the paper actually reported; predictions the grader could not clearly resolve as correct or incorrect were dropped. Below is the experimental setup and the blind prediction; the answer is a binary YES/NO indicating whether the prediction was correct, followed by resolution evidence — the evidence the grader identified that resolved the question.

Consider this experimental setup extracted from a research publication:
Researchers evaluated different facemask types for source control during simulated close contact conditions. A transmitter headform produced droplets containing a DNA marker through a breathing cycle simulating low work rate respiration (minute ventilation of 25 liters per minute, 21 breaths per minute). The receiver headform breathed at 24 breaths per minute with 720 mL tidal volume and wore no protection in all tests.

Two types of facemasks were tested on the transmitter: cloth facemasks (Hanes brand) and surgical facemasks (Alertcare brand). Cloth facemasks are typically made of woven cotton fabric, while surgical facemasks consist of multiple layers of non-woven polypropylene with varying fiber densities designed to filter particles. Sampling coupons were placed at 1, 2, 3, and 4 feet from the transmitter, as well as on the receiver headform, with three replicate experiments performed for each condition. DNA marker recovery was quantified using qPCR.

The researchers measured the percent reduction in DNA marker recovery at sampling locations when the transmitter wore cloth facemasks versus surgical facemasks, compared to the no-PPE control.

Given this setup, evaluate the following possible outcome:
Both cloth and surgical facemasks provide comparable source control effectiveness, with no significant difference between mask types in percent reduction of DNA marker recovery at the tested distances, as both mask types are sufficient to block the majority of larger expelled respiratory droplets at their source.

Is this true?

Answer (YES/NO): YES